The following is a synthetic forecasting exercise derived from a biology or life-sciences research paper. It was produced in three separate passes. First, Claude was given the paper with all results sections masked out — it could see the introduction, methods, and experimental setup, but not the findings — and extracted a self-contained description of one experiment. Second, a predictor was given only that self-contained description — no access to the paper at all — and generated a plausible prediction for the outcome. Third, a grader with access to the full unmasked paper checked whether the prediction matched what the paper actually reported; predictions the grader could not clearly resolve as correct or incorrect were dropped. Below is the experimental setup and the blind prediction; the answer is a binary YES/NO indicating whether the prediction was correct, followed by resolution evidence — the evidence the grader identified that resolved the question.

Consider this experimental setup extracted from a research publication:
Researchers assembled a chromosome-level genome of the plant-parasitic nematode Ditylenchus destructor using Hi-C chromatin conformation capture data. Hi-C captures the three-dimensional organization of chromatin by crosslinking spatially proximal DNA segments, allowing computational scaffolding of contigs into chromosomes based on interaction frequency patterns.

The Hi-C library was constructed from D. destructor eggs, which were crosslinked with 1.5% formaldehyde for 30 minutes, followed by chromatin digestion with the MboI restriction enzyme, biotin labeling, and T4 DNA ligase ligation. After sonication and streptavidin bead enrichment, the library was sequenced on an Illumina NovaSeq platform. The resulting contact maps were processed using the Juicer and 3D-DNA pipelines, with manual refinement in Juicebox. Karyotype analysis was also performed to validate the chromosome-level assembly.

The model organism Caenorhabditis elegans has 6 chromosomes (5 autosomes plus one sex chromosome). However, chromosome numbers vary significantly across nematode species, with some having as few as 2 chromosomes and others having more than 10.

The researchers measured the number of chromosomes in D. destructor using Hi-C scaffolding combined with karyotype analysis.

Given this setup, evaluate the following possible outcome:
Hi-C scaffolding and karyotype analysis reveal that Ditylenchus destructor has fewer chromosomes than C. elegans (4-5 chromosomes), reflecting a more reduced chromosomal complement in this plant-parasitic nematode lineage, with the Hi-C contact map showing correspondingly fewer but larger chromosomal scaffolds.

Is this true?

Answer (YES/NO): YES